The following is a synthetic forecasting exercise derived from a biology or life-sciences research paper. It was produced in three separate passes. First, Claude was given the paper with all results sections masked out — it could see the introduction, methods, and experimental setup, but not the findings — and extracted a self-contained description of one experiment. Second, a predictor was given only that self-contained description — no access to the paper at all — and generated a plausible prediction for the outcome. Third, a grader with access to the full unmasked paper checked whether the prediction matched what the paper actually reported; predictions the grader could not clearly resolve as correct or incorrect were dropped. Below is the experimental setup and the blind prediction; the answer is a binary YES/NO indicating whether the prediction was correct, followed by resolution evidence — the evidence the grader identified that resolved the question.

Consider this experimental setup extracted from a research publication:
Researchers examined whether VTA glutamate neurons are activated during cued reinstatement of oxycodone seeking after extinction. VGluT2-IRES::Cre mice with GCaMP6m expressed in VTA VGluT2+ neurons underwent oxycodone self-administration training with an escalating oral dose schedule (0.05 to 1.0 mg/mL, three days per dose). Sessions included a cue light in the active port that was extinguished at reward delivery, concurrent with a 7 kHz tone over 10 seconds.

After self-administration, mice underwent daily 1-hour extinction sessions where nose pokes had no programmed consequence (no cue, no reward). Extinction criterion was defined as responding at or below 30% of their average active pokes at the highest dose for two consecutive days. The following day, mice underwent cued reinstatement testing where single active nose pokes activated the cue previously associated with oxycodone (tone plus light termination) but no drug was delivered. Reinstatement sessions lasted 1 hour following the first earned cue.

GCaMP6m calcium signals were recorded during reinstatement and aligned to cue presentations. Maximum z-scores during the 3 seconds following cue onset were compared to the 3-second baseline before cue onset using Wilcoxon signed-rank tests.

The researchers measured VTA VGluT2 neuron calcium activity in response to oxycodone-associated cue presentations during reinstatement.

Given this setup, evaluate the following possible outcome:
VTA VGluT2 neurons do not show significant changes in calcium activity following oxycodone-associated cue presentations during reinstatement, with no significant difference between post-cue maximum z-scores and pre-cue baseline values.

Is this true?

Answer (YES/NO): NO